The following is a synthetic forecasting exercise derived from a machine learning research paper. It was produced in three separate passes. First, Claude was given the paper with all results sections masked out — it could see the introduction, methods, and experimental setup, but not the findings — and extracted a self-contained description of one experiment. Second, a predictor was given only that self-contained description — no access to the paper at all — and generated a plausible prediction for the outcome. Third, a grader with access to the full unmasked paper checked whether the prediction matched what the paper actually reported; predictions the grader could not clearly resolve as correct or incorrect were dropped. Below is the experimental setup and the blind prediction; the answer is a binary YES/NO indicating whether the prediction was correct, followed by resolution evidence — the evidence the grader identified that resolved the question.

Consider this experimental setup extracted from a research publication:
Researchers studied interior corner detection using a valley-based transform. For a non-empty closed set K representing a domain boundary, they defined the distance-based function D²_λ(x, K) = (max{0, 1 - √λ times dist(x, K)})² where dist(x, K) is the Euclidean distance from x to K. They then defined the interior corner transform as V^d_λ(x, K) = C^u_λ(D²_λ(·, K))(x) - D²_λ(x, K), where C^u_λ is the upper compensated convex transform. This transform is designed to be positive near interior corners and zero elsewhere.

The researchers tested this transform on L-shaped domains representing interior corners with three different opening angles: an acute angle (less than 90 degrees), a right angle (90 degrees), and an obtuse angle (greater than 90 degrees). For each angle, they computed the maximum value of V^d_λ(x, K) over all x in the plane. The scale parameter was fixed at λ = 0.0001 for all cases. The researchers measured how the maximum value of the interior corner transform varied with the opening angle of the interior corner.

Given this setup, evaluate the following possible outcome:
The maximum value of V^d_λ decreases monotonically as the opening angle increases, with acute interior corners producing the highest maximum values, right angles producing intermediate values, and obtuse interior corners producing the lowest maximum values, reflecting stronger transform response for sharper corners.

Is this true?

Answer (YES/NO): YES